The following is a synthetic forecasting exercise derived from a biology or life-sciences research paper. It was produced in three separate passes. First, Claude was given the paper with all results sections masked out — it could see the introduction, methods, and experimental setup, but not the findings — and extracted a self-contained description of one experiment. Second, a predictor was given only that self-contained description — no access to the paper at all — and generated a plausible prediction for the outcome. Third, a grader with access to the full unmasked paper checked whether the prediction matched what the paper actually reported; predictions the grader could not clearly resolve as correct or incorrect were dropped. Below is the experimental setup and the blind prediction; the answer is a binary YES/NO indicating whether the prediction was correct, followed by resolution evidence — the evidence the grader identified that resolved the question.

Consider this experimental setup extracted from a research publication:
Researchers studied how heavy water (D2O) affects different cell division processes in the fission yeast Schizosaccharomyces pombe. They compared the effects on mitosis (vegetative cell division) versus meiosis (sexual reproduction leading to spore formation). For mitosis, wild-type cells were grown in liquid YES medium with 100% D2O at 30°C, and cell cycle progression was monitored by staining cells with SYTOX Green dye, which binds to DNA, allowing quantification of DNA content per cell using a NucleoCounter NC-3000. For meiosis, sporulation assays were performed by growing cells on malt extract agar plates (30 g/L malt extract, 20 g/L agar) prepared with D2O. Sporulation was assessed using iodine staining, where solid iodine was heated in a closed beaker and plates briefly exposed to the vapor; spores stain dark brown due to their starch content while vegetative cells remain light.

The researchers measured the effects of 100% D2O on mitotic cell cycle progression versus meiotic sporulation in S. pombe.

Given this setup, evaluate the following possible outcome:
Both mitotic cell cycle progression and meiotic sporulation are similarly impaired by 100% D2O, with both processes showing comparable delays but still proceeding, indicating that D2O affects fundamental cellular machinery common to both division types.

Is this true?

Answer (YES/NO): NO